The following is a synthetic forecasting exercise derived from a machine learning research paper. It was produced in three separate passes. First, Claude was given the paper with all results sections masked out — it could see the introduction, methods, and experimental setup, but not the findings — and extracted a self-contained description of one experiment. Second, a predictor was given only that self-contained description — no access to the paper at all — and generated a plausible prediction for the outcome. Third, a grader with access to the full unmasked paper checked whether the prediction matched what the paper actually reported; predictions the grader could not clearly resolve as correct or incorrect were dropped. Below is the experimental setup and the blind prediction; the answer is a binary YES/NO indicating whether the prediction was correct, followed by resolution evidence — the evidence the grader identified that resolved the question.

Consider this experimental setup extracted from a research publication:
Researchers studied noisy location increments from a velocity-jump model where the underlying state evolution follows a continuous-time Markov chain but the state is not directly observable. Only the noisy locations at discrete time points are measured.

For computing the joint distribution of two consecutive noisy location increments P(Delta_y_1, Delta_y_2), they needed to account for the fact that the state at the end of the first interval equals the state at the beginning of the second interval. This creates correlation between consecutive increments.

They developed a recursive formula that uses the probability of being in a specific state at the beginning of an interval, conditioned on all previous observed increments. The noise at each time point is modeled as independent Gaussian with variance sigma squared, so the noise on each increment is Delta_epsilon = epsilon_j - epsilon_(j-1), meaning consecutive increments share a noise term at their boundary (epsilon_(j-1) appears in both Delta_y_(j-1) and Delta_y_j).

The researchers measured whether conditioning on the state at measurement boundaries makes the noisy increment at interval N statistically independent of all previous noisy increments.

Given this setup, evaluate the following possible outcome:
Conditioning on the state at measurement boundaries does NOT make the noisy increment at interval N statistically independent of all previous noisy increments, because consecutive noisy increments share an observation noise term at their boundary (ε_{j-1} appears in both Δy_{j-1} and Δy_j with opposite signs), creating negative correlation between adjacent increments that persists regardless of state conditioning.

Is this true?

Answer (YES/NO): YES